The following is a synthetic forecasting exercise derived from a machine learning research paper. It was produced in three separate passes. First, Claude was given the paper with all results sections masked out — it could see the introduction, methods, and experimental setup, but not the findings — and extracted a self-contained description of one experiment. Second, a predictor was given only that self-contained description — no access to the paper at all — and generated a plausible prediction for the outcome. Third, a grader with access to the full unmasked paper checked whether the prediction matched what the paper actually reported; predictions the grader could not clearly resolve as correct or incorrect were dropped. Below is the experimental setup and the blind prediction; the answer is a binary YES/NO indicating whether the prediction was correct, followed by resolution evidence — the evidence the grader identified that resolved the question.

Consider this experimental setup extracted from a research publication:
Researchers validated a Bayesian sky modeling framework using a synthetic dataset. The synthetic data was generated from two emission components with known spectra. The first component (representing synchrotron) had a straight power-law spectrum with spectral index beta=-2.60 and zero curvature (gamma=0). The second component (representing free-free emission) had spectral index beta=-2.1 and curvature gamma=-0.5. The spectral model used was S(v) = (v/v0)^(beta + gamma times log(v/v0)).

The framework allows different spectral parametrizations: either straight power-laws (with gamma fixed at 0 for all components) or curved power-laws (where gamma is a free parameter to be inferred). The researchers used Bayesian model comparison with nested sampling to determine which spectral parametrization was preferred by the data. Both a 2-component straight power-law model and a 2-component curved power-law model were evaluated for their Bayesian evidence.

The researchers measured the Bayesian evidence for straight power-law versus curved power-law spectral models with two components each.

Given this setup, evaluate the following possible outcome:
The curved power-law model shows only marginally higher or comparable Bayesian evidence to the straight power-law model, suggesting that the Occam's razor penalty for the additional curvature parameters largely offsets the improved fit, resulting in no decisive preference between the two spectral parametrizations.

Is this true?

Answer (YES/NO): NO